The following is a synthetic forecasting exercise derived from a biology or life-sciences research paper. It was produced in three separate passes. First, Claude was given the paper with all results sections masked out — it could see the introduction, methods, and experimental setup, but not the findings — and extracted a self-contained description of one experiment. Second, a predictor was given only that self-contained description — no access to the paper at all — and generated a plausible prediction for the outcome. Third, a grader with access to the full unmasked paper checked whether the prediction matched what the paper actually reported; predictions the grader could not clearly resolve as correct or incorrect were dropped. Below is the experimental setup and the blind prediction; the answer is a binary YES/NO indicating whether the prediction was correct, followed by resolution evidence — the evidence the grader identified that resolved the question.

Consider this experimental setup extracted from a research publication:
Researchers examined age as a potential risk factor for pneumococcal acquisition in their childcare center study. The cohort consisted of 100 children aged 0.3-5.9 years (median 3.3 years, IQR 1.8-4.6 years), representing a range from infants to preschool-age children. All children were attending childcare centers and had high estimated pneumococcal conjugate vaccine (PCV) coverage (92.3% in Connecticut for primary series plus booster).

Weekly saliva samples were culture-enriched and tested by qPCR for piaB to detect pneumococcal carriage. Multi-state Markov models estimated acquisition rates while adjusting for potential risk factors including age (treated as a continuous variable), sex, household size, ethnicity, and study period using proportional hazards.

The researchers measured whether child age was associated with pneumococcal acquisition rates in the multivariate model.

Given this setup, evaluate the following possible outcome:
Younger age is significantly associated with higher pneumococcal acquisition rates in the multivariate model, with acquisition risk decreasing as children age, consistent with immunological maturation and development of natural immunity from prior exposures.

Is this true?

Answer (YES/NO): NO